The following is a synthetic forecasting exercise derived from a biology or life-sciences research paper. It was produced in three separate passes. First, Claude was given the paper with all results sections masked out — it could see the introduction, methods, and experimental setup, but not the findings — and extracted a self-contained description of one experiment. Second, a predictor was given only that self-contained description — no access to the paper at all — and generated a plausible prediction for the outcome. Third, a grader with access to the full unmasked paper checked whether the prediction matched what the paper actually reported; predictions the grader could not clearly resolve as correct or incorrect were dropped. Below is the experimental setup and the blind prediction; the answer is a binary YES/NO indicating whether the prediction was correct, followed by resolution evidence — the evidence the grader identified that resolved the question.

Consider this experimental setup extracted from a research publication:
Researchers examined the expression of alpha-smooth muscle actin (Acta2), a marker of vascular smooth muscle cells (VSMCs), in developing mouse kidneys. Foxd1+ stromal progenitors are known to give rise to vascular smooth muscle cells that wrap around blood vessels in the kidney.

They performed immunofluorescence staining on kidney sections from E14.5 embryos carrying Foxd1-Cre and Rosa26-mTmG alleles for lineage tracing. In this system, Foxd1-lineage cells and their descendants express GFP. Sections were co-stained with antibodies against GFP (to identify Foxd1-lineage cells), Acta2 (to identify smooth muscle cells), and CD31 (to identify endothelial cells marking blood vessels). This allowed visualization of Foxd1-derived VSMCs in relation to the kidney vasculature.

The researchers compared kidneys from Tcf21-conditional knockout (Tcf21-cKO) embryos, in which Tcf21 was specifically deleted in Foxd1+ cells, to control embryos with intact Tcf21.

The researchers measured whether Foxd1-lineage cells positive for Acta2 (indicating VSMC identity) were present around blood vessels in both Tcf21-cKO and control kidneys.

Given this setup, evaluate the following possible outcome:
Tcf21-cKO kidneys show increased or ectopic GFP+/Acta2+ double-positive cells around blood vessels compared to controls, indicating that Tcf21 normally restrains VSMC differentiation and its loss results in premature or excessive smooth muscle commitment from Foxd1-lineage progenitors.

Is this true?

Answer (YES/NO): NO